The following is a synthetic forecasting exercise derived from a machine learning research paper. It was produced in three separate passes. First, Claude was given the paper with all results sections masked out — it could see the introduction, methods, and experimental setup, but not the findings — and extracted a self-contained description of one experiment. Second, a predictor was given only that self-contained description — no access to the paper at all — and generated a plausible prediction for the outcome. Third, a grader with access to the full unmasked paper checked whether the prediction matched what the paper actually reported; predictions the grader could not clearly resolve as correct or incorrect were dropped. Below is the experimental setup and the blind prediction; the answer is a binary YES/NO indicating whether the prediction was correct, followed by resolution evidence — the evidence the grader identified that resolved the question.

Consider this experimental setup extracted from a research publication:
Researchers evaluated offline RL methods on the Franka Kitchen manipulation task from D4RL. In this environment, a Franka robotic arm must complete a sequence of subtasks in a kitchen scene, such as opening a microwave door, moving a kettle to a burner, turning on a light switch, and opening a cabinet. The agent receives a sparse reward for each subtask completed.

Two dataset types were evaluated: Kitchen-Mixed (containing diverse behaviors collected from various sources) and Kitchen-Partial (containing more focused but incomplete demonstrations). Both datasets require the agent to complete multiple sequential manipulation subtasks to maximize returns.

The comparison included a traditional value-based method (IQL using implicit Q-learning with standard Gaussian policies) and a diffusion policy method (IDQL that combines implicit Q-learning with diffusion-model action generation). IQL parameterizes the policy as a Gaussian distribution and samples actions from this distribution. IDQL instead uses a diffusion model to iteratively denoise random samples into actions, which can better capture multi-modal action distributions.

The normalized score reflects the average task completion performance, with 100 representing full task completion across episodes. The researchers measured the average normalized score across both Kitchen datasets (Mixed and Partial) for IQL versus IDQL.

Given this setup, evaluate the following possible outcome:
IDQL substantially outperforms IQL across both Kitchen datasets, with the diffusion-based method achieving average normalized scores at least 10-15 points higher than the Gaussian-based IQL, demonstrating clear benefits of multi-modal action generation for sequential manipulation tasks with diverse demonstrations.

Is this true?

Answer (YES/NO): YES